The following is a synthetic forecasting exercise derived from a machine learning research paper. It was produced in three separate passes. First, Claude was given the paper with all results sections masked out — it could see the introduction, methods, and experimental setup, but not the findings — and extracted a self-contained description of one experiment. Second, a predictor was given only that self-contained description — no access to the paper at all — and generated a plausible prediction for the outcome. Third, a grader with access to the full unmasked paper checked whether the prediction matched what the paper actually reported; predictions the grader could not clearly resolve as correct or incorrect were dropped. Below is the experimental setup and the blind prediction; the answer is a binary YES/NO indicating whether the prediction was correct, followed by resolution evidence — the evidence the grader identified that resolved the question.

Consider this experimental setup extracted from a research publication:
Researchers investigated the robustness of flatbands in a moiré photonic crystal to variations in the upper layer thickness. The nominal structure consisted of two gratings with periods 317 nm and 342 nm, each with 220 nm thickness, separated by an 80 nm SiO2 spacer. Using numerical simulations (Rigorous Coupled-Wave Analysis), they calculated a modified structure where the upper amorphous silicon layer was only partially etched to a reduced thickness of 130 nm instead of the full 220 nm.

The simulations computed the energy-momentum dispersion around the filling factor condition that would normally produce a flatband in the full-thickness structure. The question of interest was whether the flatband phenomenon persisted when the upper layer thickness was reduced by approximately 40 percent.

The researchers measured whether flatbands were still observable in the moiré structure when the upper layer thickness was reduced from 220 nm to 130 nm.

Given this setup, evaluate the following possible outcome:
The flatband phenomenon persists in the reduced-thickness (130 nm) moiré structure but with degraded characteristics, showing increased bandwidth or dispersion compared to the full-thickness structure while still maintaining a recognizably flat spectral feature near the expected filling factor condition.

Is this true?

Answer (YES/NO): NO